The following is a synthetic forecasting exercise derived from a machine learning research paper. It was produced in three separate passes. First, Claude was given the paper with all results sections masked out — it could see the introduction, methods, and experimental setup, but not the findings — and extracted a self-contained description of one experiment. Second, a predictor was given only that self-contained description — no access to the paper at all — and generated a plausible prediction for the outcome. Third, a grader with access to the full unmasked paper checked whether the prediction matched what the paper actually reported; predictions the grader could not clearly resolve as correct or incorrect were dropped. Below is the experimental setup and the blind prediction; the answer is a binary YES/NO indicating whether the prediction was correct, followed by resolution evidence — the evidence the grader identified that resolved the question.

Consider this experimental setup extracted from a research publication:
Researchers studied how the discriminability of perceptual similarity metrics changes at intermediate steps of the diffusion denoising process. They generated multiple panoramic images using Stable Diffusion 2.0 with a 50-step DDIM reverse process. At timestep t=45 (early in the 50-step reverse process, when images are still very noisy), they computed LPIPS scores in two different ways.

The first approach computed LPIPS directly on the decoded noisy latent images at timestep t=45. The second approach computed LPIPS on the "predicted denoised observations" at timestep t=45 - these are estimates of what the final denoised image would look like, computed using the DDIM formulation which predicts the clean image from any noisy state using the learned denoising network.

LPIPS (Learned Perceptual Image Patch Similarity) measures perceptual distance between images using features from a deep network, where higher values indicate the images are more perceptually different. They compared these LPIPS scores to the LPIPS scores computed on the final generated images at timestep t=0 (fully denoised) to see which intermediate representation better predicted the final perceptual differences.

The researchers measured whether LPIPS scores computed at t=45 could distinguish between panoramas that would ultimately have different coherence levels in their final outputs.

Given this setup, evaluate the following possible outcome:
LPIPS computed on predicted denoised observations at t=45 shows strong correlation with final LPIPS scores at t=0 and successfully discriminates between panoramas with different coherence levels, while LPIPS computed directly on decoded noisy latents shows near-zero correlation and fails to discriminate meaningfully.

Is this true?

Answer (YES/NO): YES